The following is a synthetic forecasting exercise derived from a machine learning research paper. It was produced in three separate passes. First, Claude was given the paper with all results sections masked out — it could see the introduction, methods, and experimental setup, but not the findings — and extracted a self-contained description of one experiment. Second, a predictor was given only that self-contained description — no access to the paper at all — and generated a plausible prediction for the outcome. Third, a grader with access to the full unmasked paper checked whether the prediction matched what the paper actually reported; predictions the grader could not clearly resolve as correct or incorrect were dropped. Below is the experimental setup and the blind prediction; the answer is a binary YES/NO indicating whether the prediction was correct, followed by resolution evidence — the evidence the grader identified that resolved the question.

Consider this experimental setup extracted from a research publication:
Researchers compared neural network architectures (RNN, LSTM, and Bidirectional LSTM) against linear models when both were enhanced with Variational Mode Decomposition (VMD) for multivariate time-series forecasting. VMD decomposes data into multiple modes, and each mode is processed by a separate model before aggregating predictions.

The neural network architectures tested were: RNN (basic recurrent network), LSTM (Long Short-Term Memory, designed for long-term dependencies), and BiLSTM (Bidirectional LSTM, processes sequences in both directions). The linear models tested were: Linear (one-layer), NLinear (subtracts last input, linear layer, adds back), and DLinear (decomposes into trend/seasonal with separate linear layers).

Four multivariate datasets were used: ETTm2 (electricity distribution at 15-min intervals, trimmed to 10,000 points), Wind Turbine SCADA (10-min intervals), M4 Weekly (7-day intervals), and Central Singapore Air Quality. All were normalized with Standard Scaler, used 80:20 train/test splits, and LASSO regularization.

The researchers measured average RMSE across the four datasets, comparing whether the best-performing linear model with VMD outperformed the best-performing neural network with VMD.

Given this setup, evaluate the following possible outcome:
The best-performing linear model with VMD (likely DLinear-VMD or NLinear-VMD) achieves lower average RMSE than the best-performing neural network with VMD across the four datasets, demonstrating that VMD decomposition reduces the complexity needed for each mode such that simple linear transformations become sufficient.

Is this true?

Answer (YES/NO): YES